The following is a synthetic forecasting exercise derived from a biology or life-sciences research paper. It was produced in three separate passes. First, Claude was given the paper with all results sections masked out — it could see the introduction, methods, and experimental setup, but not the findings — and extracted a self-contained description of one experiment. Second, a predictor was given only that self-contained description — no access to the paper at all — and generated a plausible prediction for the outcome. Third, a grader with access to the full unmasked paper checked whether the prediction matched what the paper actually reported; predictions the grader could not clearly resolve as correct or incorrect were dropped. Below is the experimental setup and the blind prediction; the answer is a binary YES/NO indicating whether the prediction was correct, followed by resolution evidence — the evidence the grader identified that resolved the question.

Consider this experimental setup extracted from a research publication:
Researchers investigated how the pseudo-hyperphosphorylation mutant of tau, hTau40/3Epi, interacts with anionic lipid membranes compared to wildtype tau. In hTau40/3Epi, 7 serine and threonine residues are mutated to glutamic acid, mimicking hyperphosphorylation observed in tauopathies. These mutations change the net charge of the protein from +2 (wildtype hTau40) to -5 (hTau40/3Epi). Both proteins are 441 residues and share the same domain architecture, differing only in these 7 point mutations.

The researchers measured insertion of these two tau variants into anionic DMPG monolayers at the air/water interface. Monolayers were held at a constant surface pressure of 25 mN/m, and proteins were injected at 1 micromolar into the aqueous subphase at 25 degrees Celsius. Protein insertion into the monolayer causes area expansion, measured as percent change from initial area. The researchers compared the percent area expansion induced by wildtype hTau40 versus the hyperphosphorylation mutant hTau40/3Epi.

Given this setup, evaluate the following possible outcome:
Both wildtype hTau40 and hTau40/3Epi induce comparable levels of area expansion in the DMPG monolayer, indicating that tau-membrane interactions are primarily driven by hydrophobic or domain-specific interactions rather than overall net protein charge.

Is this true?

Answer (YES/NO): NO